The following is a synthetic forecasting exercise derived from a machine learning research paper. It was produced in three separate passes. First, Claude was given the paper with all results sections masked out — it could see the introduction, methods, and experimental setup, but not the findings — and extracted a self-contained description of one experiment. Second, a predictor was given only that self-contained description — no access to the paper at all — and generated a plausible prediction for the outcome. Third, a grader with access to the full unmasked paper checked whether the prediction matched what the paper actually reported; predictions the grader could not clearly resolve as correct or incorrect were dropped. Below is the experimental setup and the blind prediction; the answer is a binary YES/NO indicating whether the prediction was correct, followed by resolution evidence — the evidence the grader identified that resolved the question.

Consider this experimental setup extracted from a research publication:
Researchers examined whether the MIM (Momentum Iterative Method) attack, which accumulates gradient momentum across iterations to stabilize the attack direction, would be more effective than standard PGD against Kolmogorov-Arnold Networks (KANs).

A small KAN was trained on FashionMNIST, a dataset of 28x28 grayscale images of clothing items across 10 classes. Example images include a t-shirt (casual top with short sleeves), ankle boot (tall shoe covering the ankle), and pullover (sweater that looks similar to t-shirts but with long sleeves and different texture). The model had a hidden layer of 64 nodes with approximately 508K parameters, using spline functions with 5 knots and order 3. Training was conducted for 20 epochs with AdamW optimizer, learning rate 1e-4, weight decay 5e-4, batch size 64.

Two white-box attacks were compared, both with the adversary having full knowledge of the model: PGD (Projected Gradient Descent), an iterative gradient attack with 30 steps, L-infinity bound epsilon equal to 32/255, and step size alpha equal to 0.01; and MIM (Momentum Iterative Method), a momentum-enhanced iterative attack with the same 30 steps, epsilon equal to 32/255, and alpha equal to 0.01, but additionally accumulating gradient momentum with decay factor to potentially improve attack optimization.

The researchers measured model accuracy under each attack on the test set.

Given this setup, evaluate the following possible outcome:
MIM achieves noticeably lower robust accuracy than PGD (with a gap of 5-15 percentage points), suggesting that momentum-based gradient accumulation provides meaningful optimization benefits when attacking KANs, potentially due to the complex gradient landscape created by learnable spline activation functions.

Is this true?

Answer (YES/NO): NO